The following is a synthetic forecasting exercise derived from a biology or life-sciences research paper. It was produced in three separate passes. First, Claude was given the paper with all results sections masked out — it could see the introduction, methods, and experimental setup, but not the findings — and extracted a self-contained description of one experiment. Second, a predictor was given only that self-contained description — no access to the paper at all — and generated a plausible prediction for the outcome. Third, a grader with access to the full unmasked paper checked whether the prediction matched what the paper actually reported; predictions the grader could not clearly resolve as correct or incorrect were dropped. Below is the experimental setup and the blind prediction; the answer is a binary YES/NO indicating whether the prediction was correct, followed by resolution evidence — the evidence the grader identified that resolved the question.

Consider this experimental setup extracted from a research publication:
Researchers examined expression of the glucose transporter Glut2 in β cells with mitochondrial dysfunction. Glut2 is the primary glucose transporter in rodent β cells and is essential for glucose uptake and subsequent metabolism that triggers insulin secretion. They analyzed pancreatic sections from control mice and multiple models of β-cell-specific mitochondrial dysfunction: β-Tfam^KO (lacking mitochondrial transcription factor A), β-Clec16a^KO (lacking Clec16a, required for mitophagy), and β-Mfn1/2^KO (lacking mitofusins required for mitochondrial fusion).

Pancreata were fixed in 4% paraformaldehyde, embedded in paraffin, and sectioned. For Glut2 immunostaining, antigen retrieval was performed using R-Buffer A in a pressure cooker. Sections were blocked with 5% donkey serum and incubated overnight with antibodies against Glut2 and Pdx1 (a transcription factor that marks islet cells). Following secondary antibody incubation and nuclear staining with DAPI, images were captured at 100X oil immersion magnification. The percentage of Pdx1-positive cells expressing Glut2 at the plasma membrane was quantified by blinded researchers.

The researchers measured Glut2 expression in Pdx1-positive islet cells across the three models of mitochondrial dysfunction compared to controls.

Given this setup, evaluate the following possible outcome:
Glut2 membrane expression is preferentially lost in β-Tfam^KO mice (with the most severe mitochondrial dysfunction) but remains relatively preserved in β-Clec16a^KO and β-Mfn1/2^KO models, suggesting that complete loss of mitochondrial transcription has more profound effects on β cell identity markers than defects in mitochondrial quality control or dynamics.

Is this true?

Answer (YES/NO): NO